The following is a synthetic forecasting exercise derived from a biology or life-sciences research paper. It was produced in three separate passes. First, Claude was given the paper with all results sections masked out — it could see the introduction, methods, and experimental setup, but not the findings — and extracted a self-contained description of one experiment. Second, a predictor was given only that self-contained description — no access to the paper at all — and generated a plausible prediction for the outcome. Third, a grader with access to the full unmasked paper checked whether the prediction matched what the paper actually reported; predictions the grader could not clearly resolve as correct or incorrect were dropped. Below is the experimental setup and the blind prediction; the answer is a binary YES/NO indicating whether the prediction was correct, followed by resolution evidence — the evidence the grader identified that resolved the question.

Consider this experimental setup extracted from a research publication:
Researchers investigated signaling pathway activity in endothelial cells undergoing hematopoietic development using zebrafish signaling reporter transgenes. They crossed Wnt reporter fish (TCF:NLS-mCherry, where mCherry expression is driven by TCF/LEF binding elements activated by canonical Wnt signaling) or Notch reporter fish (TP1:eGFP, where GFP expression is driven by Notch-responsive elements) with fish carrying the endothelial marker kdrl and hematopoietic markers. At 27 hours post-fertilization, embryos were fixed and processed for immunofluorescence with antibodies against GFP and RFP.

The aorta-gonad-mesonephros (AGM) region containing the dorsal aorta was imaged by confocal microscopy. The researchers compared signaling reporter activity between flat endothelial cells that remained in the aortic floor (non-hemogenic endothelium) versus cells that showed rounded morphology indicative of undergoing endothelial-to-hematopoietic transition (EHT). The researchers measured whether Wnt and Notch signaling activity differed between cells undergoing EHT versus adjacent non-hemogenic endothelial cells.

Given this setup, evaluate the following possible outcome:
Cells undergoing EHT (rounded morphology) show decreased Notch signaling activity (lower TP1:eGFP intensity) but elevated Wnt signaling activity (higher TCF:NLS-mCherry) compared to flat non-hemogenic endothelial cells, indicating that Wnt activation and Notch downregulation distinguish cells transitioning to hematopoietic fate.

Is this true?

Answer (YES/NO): NO